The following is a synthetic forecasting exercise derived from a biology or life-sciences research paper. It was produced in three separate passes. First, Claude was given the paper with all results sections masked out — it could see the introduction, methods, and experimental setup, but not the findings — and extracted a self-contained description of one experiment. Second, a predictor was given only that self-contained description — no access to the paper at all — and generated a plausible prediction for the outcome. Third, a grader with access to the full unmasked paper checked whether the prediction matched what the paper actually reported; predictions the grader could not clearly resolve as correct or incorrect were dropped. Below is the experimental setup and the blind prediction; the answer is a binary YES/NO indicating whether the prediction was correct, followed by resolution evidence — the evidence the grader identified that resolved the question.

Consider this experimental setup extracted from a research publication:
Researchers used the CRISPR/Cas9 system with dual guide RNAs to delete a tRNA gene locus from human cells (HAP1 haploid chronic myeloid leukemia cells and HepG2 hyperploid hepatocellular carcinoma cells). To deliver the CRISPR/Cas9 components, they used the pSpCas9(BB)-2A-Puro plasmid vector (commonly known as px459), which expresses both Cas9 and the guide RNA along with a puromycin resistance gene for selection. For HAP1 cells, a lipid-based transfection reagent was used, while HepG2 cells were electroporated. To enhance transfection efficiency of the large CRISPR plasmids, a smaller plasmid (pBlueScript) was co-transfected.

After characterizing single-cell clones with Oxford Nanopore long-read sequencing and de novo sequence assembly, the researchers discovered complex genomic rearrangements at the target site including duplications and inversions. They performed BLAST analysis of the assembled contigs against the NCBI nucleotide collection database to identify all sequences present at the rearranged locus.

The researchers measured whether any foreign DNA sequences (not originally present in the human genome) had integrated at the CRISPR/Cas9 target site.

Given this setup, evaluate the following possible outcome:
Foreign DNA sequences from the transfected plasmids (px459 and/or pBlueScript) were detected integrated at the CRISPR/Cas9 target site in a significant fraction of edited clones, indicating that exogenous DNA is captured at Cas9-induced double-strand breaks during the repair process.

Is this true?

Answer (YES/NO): YES